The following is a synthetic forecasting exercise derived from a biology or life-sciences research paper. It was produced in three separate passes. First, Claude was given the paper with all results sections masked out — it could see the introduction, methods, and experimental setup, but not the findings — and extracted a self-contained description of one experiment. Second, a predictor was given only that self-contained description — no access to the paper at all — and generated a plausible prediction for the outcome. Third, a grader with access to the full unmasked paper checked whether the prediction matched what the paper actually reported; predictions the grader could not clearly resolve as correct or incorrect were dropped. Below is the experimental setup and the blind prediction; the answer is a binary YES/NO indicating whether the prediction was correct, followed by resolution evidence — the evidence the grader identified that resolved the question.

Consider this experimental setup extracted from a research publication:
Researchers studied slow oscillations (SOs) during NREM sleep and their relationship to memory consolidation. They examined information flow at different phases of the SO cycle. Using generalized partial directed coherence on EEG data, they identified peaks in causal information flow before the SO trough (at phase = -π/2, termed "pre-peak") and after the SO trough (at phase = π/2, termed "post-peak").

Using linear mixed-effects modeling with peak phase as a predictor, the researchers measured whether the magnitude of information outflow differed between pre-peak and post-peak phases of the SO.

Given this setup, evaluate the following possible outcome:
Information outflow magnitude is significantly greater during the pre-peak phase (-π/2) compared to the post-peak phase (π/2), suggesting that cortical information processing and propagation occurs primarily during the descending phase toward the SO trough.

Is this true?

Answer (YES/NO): YES